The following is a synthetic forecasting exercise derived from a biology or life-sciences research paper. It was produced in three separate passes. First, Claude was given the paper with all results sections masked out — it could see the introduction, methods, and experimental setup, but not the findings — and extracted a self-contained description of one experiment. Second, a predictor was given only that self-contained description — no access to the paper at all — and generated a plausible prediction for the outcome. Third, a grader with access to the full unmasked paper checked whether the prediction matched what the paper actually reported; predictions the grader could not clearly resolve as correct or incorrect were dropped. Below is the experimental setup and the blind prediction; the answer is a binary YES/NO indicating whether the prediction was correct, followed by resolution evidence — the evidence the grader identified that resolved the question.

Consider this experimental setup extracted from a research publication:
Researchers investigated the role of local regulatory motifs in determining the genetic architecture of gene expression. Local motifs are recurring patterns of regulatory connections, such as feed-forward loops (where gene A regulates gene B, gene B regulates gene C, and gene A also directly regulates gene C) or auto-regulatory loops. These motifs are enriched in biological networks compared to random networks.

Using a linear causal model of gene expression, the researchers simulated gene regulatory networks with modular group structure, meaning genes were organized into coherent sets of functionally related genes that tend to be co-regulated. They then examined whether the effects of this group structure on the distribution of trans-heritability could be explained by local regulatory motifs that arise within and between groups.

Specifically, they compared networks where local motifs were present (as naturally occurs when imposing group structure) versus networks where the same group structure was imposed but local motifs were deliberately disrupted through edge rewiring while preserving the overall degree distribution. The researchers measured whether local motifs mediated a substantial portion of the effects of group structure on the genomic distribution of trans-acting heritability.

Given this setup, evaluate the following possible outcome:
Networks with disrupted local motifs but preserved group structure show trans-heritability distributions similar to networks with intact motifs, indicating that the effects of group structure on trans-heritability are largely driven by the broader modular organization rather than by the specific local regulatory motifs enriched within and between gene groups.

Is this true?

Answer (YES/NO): NO